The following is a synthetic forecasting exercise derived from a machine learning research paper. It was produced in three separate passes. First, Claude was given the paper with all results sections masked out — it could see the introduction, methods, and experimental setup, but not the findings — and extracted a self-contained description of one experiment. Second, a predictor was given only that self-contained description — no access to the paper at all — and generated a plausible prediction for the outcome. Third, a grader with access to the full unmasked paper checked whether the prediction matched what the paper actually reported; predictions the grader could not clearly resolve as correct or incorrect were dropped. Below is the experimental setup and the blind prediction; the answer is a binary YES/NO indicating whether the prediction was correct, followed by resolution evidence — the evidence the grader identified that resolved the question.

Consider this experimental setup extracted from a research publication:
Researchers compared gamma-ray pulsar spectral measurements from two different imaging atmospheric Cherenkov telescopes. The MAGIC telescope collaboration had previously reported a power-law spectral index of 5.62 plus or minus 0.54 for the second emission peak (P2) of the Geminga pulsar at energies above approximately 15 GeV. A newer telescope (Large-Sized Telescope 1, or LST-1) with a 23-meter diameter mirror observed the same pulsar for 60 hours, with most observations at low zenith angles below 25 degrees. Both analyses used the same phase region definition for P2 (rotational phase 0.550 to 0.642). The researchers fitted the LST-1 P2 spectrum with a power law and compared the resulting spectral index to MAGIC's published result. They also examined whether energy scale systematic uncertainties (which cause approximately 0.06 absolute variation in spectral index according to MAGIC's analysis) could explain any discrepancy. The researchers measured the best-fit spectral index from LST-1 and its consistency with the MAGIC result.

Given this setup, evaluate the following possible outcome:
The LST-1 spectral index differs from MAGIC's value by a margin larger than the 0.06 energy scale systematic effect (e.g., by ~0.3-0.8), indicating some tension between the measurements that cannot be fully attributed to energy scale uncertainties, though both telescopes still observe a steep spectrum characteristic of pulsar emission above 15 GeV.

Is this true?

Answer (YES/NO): NO